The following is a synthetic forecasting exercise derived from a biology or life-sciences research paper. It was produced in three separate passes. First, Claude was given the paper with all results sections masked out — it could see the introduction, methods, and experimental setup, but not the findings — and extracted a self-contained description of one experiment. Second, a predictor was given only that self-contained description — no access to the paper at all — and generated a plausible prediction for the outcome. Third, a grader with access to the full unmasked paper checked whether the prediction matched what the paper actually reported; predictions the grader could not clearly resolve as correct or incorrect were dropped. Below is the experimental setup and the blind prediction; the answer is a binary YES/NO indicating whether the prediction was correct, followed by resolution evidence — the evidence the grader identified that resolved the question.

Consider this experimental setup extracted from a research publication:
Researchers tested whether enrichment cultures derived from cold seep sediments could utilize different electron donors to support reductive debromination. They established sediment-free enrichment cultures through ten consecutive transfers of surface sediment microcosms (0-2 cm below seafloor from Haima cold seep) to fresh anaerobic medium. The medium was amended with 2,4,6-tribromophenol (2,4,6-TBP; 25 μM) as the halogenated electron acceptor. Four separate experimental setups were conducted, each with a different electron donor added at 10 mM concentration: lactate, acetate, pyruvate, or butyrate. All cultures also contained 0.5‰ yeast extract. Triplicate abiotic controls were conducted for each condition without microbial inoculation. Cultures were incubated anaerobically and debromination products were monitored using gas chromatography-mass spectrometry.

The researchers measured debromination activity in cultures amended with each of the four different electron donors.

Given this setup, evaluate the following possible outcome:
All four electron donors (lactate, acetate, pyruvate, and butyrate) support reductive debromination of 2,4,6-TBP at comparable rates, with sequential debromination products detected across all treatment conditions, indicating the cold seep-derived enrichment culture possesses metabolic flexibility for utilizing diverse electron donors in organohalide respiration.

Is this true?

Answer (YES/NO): NO